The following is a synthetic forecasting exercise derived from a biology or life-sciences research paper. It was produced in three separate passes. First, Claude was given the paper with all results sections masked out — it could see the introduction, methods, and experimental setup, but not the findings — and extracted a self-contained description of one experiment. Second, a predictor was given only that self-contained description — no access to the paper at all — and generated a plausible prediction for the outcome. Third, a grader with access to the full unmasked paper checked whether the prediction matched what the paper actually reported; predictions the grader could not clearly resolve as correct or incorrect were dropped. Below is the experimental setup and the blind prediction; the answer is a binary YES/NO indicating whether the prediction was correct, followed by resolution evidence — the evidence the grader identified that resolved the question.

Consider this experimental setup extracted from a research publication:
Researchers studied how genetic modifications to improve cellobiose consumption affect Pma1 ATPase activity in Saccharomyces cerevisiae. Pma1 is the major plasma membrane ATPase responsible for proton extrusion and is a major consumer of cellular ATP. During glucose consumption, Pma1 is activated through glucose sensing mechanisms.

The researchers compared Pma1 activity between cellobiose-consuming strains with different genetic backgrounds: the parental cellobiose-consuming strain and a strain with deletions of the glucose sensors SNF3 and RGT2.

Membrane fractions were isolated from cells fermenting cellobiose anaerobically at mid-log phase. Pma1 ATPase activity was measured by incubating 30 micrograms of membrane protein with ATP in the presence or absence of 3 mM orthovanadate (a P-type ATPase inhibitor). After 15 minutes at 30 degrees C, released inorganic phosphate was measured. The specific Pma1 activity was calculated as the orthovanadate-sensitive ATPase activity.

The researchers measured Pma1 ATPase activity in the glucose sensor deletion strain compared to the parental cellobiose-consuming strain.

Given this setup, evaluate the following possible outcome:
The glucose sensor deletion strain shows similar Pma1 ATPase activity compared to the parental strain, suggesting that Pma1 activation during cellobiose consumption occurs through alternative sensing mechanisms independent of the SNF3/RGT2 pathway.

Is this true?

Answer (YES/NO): YES